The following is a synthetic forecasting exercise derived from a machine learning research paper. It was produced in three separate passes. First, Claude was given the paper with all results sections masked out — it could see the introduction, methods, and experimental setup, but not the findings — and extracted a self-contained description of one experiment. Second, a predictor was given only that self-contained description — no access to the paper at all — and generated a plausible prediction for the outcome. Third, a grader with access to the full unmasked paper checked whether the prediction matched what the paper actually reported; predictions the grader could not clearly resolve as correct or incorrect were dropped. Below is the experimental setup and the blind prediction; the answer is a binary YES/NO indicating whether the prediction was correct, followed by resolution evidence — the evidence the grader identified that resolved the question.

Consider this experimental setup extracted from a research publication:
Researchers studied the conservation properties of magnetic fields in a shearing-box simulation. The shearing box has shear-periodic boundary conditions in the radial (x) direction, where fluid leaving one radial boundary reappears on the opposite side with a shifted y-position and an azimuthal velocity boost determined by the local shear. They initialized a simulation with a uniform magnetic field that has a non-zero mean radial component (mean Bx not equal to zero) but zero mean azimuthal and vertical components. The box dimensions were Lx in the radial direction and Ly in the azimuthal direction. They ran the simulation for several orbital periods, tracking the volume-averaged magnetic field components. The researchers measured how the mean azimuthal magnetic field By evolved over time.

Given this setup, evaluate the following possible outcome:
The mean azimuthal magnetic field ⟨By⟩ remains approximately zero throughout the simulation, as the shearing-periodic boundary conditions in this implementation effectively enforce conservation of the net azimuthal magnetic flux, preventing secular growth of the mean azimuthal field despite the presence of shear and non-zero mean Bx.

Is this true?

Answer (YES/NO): NO